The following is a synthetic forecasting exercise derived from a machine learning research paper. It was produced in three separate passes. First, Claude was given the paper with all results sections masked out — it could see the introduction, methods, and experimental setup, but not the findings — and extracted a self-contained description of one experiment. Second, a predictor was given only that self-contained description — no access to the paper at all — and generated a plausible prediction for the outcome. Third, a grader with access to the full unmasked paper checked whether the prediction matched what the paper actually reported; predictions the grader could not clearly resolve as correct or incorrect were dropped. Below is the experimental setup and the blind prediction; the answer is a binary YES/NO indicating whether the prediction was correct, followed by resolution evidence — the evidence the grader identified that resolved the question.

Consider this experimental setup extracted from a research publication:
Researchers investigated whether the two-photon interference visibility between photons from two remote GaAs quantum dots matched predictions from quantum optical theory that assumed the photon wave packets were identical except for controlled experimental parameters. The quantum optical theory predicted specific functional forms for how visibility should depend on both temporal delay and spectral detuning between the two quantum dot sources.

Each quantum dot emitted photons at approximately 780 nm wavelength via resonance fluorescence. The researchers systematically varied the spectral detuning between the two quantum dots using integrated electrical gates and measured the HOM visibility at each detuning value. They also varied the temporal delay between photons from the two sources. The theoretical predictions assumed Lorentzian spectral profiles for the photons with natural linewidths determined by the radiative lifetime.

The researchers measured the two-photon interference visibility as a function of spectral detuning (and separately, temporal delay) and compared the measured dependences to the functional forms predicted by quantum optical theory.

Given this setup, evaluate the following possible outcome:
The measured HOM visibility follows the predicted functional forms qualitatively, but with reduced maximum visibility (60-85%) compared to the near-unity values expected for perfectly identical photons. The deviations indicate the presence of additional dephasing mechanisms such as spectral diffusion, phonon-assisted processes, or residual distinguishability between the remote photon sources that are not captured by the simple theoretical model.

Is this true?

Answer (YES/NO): NO